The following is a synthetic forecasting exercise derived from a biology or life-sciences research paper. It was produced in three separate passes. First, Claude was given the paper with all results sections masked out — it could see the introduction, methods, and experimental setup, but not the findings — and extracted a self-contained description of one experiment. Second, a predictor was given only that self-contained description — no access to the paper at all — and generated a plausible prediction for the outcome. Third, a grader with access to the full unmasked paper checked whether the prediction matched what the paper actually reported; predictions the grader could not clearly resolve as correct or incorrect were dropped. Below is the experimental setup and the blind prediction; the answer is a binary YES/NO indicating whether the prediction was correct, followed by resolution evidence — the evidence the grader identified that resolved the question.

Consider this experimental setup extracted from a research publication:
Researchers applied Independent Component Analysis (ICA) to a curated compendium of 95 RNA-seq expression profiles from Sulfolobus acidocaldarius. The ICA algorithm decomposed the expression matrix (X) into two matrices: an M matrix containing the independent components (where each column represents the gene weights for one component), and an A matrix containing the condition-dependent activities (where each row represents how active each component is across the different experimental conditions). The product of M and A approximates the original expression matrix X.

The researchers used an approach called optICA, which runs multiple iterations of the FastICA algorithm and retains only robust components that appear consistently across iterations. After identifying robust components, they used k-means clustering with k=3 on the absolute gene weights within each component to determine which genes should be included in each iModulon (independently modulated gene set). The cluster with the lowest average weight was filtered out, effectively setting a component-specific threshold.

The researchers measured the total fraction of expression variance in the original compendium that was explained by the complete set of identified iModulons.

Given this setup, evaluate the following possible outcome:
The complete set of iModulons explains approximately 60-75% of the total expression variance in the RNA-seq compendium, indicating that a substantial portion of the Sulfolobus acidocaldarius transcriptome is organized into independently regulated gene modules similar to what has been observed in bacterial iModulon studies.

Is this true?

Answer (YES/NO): YES